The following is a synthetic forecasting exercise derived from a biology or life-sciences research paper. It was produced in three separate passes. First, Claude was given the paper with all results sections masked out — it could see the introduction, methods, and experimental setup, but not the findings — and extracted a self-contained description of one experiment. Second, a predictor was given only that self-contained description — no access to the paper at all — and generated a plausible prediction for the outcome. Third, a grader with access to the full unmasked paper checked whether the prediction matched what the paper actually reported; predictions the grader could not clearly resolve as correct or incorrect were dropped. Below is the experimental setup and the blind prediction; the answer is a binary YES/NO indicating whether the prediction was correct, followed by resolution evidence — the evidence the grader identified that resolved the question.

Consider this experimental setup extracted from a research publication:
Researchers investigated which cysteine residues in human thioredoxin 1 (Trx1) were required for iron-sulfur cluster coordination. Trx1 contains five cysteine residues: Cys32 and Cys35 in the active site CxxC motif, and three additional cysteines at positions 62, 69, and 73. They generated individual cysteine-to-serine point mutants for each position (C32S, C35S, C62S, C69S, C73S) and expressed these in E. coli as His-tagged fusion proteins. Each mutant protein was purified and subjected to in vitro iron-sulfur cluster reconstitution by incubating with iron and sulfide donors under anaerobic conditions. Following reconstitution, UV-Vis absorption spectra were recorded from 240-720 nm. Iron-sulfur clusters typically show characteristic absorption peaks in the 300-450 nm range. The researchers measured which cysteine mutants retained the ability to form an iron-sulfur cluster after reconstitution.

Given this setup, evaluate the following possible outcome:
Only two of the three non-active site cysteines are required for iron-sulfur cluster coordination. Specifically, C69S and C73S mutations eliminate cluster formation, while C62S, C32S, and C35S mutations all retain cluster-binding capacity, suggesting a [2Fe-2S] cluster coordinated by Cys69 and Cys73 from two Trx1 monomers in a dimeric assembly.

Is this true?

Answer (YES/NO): NO